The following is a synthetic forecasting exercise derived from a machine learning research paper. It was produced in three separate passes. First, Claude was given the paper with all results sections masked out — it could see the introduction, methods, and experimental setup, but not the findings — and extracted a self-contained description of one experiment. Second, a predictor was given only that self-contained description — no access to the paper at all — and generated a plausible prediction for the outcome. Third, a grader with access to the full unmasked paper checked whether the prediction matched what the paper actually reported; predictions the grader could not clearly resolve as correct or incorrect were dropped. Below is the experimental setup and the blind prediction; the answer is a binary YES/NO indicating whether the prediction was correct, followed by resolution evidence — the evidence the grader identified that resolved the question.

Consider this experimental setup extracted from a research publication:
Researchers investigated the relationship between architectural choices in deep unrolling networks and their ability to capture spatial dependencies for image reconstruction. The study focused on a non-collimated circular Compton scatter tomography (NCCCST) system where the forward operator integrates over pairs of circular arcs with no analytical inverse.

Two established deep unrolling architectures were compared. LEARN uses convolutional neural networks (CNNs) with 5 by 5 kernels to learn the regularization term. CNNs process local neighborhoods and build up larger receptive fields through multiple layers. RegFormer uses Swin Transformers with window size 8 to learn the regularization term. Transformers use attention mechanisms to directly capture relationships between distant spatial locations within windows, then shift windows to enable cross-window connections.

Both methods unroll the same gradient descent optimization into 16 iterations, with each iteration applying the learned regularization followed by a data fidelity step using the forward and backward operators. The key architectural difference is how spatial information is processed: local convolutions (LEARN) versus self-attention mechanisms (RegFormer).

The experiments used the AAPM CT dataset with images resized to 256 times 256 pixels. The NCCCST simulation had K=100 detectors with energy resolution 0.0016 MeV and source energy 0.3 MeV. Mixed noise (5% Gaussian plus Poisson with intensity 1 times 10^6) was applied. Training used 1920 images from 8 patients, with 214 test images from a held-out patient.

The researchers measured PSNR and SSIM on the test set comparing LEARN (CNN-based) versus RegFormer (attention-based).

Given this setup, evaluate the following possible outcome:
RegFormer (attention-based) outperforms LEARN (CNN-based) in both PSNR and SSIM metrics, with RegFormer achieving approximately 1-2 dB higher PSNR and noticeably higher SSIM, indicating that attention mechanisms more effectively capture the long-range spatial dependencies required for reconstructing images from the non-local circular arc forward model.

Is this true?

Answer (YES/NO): NO